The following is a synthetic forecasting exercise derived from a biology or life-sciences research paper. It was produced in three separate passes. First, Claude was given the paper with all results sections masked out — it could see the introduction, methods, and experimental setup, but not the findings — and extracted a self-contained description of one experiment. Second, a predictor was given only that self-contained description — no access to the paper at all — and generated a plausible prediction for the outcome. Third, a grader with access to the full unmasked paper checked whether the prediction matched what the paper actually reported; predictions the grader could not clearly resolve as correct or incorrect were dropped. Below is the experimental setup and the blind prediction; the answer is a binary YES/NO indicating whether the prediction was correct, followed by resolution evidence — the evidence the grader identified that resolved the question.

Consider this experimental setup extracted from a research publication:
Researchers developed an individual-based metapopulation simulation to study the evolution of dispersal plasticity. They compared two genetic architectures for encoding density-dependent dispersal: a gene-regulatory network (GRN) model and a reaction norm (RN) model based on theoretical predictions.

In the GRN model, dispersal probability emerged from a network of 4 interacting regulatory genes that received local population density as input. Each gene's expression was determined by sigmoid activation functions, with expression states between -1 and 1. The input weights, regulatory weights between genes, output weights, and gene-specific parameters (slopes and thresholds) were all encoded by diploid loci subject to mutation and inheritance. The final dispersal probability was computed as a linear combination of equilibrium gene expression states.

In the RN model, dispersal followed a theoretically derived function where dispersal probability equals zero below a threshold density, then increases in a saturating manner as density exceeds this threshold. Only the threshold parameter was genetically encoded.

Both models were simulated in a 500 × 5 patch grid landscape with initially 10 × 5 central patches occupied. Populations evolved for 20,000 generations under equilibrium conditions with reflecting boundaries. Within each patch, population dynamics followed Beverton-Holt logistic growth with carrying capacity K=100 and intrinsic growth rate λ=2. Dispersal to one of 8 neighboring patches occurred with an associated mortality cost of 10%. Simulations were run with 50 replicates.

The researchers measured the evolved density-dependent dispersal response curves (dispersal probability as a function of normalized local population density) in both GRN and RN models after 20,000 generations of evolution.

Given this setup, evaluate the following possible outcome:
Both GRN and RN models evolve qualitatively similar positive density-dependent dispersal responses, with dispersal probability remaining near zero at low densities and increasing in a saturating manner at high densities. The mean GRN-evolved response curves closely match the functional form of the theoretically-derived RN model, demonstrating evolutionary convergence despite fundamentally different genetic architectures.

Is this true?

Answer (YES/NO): YES